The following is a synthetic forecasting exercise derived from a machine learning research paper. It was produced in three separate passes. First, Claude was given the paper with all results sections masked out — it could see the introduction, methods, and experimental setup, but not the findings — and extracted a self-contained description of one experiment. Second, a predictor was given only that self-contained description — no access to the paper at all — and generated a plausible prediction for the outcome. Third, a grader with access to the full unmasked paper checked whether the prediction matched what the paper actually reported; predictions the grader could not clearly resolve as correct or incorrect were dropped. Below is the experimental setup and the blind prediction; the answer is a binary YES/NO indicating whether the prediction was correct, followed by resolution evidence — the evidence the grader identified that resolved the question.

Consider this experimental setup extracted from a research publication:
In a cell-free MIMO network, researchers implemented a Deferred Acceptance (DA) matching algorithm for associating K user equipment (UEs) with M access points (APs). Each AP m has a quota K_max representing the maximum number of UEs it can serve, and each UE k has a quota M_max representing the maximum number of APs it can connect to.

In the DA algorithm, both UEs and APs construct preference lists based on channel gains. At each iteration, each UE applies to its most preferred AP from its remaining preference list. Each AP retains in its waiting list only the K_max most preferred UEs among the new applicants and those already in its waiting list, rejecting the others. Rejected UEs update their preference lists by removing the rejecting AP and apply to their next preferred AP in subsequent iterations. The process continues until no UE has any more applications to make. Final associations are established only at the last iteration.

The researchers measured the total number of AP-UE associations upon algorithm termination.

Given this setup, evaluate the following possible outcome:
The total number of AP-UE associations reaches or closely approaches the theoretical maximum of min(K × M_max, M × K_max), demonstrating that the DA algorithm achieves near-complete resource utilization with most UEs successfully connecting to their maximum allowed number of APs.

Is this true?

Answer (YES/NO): YES